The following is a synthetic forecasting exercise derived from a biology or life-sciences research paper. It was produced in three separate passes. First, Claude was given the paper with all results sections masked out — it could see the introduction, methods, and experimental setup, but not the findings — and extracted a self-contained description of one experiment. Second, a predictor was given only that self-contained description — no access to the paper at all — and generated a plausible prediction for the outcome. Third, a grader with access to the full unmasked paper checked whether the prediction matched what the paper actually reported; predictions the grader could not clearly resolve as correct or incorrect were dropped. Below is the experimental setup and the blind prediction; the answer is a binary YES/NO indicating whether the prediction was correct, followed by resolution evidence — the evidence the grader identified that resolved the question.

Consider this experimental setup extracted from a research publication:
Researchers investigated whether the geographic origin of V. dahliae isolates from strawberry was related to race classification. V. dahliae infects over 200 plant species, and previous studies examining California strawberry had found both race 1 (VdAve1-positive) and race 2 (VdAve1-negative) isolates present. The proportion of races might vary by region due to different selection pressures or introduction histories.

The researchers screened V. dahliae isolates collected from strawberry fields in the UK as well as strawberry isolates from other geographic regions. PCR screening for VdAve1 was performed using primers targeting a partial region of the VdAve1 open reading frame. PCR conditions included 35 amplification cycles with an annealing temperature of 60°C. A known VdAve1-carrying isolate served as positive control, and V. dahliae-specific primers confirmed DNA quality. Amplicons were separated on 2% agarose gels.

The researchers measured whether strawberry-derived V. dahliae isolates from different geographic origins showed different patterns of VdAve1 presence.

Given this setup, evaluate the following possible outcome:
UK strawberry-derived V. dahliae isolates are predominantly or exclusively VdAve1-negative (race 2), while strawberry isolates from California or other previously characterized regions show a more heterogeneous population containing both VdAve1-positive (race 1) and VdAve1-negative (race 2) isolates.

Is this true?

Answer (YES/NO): YES